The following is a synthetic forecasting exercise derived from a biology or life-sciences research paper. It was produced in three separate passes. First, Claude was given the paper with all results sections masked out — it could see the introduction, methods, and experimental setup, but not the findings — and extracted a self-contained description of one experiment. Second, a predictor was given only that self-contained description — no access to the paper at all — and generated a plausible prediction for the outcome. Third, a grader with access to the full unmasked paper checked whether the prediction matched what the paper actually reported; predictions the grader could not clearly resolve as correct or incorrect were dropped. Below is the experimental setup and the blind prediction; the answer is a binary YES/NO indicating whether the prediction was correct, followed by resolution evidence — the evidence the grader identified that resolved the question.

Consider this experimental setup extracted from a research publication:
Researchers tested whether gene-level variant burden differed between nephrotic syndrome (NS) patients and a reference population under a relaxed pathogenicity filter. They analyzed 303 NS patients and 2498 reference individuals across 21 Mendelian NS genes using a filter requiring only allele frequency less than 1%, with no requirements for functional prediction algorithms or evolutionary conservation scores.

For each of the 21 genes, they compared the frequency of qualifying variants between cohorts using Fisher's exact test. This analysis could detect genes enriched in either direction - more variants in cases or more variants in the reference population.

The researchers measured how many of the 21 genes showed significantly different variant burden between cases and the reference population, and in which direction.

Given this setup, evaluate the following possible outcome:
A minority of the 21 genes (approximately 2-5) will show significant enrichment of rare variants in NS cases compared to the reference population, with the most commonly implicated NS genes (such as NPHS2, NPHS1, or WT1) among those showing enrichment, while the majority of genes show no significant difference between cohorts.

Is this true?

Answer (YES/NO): NO